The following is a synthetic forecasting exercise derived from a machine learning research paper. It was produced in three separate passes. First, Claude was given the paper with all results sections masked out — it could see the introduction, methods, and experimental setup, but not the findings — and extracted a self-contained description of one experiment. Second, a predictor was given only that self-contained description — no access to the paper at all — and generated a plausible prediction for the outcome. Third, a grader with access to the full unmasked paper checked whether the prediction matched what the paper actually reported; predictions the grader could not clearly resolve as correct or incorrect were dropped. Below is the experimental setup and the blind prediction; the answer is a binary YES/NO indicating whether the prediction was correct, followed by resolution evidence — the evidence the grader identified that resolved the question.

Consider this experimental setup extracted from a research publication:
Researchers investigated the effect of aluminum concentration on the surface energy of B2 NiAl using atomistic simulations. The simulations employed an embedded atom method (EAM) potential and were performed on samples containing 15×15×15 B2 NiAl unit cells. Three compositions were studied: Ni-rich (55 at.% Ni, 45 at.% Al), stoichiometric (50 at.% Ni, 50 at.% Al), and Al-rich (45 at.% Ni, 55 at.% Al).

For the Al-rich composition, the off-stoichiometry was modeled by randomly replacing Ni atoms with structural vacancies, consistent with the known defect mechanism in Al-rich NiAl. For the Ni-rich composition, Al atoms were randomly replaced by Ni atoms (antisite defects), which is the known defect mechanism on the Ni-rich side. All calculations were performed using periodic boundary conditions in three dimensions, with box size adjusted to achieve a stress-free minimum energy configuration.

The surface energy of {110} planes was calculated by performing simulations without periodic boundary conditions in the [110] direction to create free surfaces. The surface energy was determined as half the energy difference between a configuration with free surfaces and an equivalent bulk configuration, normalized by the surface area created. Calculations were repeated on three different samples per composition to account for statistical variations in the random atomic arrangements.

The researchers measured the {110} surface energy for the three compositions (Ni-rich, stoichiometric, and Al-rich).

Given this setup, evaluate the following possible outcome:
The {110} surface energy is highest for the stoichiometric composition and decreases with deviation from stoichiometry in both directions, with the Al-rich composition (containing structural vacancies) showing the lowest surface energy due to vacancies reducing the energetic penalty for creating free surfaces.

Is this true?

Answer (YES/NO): NO